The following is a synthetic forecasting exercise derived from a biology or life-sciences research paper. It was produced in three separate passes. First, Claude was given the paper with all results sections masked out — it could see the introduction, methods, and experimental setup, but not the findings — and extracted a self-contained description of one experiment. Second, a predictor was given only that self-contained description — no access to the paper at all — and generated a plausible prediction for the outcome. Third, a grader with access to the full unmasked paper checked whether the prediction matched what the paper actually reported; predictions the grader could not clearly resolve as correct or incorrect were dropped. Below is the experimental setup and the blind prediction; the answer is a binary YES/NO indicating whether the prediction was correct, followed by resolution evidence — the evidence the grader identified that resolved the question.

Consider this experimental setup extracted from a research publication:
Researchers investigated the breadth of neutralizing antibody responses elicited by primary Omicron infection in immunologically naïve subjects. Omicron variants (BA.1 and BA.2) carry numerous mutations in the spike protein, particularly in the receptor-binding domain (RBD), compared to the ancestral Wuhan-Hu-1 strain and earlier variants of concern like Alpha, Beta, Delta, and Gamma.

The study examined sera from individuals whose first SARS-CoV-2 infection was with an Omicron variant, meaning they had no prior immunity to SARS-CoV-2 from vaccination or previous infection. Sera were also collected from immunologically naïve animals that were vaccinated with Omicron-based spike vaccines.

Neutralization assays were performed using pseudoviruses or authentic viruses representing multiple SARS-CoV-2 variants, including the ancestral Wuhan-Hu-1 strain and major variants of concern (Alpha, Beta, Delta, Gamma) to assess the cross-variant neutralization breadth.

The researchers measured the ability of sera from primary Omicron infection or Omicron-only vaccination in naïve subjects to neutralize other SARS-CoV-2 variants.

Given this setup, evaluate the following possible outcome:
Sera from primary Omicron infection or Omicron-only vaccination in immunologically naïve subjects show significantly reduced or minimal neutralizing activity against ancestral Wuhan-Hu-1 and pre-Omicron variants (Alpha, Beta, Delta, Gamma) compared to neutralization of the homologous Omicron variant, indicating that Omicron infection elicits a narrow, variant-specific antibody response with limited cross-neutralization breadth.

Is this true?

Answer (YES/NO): YES